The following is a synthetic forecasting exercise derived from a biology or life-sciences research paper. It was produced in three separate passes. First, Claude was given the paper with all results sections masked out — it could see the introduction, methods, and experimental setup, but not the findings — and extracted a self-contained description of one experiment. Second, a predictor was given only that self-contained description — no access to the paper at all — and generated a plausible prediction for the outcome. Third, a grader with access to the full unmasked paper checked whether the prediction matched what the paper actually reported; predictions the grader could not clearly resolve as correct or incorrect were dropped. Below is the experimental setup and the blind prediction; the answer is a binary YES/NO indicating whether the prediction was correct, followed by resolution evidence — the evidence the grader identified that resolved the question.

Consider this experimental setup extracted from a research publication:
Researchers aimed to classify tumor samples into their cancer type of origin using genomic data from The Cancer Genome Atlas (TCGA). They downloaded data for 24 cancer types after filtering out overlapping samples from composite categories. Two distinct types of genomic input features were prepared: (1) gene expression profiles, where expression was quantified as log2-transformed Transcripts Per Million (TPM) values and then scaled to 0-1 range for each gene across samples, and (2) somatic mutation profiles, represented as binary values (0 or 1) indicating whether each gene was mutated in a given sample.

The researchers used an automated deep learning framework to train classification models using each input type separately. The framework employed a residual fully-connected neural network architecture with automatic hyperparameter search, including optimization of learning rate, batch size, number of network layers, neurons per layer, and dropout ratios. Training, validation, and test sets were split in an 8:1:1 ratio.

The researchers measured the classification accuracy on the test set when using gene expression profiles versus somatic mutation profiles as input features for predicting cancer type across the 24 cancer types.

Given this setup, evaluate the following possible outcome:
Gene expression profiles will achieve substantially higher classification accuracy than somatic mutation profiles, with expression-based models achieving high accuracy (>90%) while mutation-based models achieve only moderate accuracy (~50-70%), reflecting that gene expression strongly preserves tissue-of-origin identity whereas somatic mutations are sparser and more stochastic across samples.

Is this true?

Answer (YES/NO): YES